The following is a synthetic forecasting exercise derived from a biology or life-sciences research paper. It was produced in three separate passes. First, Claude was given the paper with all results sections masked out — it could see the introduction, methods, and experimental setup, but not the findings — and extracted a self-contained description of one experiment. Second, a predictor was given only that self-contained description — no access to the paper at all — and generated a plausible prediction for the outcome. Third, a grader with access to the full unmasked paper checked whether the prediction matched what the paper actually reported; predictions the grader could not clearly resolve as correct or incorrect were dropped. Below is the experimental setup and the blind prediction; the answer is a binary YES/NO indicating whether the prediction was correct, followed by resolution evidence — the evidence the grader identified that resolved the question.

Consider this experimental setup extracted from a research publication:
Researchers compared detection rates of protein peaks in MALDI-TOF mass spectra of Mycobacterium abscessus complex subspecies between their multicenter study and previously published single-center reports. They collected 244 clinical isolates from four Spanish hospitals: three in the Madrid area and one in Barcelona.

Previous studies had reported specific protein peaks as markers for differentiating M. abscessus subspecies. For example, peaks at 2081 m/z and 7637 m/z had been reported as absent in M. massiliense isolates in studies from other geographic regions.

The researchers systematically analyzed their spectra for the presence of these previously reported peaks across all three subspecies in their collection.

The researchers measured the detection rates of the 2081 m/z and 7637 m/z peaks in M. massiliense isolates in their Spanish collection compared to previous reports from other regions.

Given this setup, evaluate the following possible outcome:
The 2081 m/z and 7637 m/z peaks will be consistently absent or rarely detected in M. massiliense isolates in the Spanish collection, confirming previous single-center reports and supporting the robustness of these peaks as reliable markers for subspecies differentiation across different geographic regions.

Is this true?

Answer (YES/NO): NO